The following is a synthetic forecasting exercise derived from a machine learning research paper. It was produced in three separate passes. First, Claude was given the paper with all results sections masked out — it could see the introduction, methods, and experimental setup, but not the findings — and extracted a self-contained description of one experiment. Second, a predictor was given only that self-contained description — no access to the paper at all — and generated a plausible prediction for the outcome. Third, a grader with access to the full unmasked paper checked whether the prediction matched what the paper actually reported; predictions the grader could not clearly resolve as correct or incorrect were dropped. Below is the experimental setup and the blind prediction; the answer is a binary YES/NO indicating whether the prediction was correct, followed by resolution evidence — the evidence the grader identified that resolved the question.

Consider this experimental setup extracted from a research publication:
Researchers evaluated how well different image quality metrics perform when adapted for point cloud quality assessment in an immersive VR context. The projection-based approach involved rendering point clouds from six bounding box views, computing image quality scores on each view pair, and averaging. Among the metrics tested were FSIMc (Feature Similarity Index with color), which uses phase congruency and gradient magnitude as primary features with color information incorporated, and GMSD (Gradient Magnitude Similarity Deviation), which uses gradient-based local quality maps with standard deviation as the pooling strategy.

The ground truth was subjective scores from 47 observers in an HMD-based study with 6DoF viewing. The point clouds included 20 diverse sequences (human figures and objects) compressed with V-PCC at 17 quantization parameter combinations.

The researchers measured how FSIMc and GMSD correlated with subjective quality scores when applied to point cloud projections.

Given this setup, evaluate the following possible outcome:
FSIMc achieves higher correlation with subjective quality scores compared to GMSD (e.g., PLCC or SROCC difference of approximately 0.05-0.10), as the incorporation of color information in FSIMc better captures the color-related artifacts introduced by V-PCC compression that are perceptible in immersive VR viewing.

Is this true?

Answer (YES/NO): NO